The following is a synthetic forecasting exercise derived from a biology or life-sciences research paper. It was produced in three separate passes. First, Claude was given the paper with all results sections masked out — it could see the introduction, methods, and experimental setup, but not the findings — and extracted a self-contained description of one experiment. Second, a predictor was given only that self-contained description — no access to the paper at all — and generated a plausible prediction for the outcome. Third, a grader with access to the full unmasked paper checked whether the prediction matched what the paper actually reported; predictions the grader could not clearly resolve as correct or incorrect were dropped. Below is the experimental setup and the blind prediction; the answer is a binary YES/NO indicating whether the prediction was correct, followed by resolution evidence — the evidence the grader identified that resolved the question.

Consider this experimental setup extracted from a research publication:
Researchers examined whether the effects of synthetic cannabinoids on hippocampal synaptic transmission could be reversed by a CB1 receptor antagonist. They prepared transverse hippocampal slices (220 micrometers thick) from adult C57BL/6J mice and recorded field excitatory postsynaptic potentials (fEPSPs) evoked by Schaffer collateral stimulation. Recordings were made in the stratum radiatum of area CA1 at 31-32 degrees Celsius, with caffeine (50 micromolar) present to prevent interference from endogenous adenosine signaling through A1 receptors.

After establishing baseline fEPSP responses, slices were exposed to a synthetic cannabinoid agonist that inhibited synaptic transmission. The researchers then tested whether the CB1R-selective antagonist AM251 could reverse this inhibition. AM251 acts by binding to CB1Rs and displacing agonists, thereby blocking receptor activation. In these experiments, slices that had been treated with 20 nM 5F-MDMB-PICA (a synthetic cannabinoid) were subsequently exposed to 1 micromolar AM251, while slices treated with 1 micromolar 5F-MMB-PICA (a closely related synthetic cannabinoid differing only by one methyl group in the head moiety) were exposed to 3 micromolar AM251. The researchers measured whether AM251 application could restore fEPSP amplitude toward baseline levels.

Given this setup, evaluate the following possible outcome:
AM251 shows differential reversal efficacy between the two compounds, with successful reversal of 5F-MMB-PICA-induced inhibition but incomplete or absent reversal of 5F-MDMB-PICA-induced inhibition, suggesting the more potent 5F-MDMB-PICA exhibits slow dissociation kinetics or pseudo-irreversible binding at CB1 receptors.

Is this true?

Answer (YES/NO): NO